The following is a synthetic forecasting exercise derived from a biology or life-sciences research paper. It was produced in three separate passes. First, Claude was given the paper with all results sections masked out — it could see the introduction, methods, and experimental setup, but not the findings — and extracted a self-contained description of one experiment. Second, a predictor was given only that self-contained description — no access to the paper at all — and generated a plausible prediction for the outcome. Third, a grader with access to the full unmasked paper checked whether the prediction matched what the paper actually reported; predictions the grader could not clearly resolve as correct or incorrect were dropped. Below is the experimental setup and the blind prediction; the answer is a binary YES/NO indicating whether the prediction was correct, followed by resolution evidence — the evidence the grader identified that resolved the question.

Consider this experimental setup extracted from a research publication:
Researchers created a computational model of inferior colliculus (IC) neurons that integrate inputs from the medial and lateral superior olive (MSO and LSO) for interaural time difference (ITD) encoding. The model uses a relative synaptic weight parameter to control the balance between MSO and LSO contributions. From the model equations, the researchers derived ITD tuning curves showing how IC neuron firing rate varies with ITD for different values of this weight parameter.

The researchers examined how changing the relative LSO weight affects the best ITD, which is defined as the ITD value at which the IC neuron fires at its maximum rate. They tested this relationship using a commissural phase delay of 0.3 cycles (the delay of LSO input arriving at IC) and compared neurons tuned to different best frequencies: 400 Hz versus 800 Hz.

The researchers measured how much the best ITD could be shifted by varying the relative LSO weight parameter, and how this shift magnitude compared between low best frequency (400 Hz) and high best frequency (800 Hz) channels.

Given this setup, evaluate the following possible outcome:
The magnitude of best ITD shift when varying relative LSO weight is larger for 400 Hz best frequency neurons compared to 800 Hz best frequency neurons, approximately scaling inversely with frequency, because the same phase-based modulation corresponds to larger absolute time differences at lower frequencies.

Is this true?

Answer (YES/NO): YES